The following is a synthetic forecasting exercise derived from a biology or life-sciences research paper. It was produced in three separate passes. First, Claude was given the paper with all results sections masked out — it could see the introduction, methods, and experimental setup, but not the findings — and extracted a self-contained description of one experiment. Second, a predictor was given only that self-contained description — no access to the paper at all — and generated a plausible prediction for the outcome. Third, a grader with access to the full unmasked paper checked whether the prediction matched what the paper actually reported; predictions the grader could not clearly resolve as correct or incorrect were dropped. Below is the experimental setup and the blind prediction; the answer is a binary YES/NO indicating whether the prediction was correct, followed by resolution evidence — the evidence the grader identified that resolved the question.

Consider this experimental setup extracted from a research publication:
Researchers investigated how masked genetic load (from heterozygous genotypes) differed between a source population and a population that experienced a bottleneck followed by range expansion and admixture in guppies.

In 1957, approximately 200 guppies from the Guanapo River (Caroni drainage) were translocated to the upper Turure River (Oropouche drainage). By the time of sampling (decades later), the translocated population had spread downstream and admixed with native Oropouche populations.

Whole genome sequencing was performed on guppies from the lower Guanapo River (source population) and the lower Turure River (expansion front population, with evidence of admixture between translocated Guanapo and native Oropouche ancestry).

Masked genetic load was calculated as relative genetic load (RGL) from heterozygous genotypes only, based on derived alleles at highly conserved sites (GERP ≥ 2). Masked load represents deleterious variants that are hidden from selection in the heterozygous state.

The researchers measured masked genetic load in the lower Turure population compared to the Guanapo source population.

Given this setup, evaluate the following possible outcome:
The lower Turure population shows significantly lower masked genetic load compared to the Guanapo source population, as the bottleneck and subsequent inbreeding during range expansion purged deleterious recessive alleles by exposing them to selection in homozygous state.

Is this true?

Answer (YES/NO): NO